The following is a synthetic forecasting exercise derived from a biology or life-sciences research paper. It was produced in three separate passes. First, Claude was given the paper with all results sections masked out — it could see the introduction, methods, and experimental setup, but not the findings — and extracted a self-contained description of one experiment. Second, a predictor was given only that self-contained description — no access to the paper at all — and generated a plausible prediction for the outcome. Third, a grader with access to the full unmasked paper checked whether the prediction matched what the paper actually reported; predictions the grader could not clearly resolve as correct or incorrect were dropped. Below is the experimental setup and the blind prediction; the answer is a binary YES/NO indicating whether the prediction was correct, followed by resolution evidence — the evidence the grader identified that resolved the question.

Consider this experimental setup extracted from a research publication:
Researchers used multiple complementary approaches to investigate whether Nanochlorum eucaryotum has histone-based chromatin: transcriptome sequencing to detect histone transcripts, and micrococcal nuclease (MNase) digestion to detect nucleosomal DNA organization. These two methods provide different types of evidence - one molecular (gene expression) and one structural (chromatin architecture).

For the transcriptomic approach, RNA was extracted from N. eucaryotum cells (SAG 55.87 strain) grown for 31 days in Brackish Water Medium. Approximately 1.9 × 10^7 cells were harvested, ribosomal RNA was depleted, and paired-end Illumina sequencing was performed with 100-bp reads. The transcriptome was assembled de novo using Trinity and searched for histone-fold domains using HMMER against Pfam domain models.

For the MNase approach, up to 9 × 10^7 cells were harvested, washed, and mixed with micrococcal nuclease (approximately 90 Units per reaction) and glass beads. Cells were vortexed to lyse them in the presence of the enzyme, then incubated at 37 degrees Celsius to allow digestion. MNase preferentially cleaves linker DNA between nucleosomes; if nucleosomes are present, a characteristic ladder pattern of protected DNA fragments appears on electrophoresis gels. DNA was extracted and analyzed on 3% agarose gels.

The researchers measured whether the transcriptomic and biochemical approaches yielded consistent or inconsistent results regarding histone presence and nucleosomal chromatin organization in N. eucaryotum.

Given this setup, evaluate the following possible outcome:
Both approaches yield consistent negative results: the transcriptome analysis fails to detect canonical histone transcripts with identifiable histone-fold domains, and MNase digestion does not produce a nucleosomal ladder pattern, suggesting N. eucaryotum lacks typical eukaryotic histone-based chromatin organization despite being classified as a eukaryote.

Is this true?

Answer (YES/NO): NO